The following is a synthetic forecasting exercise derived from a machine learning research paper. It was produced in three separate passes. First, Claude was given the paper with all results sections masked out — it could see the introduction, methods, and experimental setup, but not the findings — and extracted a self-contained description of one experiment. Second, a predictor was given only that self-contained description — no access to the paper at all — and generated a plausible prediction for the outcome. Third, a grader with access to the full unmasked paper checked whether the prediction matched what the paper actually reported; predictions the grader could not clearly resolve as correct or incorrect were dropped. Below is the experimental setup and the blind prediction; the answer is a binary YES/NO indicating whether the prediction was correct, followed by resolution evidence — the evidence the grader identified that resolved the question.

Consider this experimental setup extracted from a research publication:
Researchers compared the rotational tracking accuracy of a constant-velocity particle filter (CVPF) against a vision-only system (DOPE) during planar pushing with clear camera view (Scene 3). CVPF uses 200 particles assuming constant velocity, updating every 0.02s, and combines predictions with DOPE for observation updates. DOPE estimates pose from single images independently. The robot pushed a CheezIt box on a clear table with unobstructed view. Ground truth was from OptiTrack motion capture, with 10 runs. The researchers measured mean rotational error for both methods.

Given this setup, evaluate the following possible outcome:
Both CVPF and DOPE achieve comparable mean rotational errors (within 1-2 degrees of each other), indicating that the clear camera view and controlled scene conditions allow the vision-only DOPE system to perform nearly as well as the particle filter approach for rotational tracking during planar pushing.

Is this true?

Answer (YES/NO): YES